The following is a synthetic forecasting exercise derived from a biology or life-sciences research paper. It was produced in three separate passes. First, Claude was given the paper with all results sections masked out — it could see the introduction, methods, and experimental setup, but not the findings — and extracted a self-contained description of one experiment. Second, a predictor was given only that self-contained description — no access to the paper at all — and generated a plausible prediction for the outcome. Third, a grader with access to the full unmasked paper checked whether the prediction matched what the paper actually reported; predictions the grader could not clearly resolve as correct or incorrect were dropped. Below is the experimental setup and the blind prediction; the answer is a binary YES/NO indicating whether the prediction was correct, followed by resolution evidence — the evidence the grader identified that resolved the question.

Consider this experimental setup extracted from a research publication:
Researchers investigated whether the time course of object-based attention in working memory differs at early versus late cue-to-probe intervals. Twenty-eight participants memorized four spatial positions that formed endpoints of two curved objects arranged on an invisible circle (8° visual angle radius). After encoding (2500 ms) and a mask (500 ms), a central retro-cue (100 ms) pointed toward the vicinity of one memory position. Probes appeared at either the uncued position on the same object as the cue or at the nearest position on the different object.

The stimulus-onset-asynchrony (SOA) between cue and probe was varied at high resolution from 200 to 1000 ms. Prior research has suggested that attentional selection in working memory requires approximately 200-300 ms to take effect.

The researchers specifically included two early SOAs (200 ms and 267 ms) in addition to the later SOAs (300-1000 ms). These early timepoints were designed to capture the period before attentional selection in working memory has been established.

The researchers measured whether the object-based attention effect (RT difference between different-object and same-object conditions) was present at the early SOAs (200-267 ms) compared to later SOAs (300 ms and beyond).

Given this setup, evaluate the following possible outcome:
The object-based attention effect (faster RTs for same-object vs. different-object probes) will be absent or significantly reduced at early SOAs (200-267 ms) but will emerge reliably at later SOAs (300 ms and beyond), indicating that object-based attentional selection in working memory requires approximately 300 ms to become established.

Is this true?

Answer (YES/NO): NO